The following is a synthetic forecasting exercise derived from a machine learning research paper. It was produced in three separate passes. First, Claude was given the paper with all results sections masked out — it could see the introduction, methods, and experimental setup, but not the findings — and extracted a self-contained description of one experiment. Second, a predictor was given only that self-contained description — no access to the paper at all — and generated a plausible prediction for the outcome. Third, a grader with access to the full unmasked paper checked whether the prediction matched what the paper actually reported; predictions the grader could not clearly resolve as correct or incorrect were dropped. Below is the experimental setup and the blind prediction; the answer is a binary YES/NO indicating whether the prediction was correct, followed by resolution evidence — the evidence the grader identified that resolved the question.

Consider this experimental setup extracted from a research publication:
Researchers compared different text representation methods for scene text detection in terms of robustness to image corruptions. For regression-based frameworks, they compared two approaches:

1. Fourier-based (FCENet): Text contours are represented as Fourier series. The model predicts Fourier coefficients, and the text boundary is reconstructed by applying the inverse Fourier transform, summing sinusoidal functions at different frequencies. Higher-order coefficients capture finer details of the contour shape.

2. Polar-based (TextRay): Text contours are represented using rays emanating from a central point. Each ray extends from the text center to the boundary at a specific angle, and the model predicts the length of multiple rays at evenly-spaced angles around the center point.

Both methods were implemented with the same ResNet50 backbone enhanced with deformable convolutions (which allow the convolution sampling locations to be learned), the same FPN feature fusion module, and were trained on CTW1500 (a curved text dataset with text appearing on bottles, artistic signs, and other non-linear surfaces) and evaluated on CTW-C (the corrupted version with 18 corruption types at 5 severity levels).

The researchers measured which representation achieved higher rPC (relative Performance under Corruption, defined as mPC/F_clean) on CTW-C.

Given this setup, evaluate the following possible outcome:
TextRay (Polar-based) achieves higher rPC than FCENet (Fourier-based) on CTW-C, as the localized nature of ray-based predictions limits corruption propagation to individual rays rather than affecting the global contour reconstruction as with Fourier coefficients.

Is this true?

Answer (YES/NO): YES